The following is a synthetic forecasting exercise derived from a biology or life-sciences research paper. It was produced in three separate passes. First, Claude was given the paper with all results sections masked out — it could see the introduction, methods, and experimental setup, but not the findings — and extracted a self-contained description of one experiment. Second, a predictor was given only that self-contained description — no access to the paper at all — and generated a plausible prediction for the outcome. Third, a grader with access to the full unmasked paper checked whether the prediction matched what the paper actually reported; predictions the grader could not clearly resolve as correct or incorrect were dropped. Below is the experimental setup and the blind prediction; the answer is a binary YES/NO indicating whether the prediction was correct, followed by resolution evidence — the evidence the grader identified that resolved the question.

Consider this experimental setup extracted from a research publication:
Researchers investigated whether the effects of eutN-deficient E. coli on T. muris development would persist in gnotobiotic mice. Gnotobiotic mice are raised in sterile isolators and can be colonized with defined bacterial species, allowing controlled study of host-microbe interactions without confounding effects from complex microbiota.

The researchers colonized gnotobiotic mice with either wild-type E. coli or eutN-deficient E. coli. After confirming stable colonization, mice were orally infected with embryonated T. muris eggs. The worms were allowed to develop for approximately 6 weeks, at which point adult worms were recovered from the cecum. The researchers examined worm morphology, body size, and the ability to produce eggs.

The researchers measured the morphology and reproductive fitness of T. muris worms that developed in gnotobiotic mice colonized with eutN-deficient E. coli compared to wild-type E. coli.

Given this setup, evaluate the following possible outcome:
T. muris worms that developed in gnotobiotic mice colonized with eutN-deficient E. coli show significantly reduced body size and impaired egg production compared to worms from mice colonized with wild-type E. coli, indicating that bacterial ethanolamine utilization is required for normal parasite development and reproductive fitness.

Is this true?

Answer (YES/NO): YES